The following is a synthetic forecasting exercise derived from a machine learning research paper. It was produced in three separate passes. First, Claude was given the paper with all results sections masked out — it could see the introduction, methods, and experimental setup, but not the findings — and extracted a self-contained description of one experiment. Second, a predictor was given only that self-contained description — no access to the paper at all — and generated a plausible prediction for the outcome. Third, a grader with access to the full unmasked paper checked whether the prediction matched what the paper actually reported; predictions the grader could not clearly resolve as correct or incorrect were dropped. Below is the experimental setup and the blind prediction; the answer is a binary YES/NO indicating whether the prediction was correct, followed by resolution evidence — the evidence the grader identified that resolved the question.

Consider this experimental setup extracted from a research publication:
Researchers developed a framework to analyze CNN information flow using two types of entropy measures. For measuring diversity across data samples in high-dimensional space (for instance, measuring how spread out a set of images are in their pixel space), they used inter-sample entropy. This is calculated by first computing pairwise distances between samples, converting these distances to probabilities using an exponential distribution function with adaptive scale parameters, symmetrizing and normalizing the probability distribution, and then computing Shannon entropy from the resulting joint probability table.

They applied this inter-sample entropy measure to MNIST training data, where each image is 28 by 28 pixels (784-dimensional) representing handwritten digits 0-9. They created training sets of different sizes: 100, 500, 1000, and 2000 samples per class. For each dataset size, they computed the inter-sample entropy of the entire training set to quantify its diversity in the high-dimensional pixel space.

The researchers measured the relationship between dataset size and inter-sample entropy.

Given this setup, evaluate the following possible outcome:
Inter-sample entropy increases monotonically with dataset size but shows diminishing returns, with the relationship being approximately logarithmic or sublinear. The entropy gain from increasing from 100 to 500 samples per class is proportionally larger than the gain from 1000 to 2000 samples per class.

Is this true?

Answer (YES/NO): YES